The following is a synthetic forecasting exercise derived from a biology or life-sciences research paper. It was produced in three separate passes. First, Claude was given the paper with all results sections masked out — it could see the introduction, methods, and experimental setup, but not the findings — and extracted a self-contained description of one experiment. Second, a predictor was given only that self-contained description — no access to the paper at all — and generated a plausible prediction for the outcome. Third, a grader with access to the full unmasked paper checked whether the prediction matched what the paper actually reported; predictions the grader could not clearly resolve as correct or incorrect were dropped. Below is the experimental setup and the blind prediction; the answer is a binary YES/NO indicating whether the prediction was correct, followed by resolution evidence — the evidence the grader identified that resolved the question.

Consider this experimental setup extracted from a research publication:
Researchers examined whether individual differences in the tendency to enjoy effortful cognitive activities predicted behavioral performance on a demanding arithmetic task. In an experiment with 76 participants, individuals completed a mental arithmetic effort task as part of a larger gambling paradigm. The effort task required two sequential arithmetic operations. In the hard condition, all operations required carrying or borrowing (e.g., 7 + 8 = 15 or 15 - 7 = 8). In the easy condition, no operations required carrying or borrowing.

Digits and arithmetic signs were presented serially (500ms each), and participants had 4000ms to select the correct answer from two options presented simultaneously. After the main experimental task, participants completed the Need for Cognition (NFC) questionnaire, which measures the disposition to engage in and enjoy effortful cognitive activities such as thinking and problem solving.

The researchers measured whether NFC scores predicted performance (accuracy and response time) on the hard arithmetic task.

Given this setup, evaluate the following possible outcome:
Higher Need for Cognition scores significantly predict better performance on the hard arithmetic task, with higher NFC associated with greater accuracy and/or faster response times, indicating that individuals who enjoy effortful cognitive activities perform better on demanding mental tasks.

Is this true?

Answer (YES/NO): YES